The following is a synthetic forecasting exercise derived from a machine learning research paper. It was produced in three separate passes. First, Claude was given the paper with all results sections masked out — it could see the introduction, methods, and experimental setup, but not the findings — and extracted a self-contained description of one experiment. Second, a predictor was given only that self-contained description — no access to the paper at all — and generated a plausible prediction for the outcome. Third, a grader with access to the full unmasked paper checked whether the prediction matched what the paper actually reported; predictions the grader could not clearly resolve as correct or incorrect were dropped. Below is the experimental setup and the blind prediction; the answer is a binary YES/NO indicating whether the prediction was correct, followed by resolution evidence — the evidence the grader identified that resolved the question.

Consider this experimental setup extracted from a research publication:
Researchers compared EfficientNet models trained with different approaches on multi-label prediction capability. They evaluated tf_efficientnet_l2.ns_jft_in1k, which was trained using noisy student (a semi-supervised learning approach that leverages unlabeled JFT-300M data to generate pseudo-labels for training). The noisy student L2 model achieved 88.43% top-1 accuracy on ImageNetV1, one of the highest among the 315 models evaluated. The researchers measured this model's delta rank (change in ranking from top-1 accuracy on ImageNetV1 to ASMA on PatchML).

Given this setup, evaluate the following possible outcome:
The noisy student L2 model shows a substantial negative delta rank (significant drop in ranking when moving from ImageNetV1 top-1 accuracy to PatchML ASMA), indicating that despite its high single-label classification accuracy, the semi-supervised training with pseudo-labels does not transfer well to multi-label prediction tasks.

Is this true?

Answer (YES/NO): YES